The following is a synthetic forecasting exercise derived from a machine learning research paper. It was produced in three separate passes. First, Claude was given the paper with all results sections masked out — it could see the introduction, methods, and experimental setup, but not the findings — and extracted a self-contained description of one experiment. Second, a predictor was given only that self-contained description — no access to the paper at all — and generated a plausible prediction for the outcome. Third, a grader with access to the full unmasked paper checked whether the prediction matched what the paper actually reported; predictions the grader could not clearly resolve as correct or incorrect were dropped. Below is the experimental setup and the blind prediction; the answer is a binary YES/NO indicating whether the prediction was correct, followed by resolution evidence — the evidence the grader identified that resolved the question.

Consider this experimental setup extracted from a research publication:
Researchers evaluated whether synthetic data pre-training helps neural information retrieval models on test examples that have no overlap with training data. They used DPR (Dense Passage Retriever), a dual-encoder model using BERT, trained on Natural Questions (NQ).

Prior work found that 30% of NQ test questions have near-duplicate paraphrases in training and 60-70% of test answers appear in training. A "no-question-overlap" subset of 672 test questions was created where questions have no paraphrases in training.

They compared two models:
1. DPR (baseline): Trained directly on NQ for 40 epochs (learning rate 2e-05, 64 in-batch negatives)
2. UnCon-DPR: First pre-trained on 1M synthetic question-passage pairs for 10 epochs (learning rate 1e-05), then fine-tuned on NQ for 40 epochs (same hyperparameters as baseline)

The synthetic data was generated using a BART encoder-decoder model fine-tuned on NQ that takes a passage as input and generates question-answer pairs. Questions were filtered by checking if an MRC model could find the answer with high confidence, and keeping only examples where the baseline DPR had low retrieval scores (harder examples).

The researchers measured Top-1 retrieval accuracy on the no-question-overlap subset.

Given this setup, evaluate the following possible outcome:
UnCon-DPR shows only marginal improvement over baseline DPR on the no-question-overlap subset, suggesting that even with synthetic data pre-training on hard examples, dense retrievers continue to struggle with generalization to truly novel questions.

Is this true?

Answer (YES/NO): NO